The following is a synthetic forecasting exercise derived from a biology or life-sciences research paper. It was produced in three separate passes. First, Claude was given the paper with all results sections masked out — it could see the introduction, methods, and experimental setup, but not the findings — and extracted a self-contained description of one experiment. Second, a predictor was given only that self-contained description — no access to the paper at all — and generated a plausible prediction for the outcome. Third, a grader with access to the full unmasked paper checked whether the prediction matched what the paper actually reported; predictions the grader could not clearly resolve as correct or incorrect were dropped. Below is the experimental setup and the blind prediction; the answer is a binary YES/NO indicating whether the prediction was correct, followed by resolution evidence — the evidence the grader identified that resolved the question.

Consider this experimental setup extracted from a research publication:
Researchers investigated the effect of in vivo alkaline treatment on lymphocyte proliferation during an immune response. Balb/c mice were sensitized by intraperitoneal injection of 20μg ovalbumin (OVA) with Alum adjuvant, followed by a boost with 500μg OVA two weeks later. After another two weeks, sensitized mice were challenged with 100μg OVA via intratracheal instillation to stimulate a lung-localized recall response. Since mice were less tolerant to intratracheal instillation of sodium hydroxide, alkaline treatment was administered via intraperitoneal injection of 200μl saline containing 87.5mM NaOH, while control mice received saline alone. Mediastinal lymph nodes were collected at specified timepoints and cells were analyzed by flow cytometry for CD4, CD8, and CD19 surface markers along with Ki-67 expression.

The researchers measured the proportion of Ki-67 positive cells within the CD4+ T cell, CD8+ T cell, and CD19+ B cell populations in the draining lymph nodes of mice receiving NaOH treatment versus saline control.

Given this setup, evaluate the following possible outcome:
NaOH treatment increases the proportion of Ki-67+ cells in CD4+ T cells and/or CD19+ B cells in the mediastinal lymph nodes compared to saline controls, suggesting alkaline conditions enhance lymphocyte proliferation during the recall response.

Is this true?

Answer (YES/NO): YES